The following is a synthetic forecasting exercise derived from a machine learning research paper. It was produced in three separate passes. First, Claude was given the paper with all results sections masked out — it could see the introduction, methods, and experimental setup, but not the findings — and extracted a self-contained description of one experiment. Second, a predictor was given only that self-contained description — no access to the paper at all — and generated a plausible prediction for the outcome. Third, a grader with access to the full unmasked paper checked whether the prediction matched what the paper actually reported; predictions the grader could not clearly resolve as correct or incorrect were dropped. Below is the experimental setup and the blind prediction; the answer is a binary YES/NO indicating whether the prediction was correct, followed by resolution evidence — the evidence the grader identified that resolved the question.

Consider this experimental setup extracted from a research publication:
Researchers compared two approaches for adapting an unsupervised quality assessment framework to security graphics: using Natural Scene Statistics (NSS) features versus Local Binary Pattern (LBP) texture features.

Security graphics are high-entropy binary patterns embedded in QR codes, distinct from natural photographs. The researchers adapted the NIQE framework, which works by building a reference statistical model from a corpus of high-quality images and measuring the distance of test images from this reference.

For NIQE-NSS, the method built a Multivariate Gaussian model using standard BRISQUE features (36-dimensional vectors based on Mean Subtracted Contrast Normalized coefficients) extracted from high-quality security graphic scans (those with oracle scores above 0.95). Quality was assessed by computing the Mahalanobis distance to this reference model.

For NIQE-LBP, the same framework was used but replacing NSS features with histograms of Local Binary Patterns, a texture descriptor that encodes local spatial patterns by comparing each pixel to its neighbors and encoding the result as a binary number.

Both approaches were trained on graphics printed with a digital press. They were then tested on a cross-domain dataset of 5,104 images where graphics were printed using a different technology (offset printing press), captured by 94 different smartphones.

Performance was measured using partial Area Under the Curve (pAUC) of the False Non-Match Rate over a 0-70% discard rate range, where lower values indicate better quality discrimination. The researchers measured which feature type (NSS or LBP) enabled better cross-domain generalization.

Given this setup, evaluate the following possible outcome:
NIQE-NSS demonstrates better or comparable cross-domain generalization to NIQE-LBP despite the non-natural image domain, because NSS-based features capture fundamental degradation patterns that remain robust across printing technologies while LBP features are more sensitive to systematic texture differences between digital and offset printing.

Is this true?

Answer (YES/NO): NO